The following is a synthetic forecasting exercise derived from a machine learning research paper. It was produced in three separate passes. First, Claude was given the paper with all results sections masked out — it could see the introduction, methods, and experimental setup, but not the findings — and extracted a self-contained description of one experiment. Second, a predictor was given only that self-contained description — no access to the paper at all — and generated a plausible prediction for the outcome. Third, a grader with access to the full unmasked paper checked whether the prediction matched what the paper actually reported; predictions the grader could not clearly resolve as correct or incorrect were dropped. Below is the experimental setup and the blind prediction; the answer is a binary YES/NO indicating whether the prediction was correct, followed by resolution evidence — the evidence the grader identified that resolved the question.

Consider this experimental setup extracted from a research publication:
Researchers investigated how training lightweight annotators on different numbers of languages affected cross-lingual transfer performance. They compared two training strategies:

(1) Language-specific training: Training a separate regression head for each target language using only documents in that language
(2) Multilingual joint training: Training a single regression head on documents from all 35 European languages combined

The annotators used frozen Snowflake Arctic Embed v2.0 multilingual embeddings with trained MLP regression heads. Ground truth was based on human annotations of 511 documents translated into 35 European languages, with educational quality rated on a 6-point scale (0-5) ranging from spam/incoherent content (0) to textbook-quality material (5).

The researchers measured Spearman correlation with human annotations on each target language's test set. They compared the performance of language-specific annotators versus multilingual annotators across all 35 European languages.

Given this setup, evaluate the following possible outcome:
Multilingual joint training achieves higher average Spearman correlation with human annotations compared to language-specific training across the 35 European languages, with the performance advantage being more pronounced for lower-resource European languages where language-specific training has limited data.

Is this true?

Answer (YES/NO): NO